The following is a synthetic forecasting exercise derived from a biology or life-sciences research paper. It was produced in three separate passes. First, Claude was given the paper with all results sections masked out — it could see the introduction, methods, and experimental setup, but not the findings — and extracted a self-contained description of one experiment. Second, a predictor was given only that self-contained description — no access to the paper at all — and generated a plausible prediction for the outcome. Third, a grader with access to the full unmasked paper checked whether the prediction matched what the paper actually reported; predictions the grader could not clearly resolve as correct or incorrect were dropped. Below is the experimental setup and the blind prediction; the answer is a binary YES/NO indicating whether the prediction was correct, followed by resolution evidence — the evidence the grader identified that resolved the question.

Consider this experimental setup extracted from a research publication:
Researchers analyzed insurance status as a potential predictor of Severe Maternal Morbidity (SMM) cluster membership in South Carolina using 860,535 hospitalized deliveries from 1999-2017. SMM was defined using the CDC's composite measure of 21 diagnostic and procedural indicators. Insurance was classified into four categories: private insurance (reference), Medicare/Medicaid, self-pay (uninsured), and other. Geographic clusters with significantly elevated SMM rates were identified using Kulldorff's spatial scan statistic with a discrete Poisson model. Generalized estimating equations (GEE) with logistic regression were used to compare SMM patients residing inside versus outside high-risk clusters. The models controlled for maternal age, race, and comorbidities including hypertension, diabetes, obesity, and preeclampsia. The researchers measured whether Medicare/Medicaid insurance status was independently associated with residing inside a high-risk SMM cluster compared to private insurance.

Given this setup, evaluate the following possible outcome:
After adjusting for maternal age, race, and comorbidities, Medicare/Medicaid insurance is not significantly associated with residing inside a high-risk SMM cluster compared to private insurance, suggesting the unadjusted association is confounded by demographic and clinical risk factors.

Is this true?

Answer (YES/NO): NO